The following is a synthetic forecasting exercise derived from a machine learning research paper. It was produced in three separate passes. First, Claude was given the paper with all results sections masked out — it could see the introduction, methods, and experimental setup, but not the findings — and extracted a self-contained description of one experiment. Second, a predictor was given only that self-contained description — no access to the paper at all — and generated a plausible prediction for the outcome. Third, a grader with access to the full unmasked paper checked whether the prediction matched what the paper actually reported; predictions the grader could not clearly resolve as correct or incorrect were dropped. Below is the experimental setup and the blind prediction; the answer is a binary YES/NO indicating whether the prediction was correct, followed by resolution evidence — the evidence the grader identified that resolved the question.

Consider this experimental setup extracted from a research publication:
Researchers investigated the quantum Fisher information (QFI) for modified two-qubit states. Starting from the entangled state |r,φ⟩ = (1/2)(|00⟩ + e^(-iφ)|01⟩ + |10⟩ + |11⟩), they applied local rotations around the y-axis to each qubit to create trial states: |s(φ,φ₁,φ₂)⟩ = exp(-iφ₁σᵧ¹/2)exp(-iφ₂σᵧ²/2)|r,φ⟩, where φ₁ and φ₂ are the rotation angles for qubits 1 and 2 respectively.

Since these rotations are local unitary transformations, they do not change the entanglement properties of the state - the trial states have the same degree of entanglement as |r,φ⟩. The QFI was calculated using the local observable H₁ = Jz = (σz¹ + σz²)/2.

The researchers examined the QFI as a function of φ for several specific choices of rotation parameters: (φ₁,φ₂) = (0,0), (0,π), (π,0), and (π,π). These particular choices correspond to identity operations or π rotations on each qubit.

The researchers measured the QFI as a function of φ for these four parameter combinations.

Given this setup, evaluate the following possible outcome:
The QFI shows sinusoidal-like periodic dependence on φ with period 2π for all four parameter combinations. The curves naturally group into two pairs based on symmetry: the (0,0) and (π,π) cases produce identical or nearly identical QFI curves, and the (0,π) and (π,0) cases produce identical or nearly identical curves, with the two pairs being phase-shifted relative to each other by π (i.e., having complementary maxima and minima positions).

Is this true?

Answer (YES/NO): NO